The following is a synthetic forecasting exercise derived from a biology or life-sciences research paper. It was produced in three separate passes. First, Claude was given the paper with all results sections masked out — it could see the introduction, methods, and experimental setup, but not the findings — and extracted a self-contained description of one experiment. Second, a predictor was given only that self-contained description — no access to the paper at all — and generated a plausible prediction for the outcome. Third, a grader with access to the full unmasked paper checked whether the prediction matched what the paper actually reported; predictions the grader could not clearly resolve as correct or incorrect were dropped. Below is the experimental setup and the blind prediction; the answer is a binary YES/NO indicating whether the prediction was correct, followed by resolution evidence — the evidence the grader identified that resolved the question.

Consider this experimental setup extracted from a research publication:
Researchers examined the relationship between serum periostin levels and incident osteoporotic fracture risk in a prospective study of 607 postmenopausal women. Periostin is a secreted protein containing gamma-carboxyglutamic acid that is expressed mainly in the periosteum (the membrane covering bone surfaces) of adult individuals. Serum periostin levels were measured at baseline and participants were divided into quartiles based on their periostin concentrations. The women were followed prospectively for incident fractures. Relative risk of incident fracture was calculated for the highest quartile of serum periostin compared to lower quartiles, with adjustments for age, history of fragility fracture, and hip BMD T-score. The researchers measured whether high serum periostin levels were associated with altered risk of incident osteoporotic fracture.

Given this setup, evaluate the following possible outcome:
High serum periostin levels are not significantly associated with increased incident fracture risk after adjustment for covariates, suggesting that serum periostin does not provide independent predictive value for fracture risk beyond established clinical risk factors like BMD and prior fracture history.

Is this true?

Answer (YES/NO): NO